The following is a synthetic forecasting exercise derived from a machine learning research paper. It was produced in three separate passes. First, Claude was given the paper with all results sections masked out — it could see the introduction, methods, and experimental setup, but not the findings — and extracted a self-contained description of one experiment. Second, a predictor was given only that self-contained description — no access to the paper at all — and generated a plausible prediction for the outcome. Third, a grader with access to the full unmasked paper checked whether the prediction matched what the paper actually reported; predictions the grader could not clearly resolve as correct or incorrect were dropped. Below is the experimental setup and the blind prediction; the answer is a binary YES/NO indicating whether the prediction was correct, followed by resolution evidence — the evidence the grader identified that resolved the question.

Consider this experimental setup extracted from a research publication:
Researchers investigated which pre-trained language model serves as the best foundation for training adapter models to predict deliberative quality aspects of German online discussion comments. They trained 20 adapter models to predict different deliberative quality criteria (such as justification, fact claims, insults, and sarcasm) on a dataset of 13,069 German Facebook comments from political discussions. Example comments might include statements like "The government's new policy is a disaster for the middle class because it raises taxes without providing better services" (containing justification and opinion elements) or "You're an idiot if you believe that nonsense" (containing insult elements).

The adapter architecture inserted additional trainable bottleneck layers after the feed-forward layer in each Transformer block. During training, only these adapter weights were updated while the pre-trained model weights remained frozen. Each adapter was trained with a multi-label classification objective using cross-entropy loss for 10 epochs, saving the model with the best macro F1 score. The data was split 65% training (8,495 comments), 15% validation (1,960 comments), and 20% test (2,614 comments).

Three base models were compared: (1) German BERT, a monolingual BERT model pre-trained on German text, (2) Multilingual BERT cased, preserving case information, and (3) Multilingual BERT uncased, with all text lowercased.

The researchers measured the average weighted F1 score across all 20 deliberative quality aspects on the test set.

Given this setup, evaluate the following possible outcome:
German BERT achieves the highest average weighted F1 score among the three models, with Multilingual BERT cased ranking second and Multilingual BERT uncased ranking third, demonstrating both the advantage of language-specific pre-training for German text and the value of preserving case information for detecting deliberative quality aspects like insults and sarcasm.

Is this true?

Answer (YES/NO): NO